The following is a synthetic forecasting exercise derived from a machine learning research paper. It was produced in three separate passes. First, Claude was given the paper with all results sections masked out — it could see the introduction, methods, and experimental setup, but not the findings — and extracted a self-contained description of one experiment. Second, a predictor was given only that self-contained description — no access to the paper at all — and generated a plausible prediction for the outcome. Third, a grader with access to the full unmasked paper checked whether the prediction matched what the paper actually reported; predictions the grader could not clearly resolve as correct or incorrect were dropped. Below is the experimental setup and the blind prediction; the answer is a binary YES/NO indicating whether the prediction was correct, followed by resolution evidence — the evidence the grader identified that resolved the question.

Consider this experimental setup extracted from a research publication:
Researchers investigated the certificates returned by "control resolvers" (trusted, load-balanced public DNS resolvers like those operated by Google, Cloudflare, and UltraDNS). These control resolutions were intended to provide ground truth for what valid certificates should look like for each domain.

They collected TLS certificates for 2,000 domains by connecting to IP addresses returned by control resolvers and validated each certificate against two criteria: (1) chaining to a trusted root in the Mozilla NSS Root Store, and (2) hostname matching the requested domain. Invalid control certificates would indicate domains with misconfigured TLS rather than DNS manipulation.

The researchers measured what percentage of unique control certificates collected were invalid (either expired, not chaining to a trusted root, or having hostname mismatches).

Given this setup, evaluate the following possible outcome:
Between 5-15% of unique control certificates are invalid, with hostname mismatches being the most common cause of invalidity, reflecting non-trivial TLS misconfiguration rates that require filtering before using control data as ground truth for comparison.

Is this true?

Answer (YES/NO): NO